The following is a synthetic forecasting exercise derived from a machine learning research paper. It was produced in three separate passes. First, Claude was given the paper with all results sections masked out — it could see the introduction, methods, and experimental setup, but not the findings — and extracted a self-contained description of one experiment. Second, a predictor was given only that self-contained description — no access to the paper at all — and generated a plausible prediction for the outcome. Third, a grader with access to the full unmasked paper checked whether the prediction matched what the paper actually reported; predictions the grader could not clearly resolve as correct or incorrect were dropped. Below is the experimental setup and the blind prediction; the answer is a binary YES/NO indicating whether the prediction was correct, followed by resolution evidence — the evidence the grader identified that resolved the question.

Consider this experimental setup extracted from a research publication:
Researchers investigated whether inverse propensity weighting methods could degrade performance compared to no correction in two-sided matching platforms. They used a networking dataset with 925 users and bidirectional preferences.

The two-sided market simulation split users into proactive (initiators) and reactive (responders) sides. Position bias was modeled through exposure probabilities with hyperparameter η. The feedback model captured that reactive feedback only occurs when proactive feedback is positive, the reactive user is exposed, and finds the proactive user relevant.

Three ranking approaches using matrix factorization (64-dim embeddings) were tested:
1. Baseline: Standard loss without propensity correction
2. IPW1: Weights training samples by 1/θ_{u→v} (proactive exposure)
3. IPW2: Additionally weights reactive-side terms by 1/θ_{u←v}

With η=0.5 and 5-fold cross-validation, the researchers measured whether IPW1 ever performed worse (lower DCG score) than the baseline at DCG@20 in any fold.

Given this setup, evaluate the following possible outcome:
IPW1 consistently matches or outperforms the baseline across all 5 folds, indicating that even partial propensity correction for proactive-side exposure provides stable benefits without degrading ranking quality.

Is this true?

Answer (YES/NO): NO